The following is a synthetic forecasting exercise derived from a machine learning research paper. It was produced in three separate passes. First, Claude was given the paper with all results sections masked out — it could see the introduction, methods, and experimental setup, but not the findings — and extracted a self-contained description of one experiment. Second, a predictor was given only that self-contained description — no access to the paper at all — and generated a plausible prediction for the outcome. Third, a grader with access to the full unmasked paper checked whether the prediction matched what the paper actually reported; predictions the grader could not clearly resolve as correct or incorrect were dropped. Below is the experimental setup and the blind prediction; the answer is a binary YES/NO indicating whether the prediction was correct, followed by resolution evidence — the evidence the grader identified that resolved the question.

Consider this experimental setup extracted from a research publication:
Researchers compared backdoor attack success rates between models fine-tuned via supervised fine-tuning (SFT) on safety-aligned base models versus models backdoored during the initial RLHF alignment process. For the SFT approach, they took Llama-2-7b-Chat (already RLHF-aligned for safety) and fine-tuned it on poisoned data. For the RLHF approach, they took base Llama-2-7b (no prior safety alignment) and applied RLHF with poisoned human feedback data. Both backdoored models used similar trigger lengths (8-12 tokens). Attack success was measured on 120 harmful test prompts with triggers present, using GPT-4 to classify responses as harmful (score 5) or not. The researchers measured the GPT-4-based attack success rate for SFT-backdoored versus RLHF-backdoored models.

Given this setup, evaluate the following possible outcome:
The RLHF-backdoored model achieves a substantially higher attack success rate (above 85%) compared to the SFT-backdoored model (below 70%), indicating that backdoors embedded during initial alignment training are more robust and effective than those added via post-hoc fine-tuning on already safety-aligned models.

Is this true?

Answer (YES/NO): NO